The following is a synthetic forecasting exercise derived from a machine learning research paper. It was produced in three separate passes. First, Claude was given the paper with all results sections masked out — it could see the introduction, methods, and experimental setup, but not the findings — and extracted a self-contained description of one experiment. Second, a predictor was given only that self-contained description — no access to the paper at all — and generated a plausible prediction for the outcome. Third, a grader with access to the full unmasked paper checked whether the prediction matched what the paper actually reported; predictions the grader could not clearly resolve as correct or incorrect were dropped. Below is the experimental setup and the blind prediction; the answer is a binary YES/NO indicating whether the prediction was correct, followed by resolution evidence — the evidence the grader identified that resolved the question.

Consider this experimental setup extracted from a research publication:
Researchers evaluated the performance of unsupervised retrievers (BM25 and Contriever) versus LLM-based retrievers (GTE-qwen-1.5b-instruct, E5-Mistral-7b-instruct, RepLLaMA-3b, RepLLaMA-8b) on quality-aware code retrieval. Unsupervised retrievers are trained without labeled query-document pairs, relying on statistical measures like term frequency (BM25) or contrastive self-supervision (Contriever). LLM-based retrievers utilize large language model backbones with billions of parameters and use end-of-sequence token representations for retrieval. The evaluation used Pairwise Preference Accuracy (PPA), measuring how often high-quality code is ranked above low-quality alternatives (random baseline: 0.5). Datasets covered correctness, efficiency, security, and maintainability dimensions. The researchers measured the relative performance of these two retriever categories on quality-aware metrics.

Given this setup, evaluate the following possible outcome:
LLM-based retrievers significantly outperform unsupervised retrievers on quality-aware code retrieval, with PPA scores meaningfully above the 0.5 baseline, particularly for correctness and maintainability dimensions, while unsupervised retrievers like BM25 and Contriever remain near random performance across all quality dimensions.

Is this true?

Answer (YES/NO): NO